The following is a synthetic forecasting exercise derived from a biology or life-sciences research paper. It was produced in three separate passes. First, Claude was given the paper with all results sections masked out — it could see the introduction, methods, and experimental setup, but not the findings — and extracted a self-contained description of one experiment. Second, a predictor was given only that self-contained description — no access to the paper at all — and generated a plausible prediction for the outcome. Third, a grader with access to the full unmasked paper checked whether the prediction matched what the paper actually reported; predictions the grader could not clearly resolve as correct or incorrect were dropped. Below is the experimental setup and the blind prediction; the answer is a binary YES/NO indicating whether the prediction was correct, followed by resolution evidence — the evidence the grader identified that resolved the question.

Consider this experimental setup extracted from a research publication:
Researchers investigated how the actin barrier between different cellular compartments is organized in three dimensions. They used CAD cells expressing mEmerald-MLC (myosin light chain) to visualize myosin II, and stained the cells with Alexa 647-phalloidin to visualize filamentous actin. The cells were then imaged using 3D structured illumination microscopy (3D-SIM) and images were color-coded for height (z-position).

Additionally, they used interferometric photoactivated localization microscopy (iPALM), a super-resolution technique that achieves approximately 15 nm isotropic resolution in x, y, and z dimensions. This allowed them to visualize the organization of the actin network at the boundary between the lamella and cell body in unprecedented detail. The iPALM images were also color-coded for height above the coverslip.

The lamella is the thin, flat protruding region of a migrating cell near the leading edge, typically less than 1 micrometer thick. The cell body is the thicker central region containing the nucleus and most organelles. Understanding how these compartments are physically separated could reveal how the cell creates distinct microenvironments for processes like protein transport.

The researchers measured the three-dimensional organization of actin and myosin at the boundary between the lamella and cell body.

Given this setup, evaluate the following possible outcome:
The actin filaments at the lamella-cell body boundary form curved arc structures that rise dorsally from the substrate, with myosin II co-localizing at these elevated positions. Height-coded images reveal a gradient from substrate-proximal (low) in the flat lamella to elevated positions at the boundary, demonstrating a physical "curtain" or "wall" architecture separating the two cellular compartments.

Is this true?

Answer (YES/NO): YES